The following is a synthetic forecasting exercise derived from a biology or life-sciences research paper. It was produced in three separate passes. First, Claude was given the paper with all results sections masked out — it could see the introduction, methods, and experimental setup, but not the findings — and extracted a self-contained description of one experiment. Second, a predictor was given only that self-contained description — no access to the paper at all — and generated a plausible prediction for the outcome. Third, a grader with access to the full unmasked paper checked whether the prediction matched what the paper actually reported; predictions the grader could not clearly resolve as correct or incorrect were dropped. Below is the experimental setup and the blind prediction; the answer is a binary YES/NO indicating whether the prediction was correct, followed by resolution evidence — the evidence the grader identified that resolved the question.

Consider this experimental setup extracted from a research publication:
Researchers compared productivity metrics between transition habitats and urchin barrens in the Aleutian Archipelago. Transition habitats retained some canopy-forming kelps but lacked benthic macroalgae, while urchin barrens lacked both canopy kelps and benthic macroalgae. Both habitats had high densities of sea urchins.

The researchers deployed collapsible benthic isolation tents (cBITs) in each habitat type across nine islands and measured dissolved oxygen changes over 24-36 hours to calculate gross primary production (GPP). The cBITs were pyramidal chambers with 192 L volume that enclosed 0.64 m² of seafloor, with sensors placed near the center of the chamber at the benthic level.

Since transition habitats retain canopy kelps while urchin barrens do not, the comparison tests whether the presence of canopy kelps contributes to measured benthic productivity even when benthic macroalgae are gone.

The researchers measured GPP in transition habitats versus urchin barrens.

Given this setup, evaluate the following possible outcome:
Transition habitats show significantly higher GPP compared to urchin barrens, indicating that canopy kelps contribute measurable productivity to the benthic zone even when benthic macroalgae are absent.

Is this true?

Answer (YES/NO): NO